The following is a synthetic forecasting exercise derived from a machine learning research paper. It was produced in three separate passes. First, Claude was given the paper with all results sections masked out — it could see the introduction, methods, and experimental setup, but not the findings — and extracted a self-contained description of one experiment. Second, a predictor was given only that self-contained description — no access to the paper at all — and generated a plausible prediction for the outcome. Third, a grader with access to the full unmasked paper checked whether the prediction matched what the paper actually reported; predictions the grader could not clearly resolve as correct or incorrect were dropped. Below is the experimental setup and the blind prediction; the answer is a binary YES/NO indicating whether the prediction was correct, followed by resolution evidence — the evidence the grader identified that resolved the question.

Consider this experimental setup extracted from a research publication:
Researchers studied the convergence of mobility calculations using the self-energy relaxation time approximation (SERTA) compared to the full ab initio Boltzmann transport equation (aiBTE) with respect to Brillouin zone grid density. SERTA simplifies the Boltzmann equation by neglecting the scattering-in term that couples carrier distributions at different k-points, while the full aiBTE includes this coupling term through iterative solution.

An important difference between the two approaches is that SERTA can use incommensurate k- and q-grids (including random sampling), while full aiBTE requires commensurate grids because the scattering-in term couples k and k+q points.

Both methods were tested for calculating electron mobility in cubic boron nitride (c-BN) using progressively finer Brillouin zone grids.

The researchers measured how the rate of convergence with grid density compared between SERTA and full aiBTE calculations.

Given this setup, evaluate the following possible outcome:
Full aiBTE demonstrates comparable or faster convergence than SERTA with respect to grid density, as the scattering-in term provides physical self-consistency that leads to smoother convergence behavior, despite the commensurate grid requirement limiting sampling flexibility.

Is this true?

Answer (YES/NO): YES